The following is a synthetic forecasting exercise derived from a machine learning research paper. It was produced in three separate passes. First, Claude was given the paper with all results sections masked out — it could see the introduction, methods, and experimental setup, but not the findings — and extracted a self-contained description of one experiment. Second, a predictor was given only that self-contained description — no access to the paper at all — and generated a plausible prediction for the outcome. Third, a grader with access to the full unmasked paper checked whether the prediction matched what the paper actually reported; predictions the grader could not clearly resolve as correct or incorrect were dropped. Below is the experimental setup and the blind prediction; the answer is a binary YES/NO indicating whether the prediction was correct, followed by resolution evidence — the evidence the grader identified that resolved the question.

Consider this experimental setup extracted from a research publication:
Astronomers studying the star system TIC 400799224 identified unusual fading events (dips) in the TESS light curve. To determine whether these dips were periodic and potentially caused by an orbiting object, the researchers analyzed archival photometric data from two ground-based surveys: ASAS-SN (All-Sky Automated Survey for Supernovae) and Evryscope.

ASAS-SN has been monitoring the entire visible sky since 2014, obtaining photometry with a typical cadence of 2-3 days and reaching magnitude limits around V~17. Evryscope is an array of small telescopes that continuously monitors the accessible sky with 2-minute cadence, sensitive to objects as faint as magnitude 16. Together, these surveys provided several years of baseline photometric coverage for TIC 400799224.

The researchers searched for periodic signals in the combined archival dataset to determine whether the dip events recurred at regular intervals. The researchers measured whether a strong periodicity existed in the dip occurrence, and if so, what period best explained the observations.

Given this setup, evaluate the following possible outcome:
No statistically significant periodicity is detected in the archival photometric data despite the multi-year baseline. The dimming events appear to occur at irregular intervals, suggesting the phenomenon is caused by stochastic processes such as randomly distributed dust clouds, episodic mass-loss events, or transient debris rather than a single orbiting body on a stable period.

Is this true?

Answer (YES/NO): NO